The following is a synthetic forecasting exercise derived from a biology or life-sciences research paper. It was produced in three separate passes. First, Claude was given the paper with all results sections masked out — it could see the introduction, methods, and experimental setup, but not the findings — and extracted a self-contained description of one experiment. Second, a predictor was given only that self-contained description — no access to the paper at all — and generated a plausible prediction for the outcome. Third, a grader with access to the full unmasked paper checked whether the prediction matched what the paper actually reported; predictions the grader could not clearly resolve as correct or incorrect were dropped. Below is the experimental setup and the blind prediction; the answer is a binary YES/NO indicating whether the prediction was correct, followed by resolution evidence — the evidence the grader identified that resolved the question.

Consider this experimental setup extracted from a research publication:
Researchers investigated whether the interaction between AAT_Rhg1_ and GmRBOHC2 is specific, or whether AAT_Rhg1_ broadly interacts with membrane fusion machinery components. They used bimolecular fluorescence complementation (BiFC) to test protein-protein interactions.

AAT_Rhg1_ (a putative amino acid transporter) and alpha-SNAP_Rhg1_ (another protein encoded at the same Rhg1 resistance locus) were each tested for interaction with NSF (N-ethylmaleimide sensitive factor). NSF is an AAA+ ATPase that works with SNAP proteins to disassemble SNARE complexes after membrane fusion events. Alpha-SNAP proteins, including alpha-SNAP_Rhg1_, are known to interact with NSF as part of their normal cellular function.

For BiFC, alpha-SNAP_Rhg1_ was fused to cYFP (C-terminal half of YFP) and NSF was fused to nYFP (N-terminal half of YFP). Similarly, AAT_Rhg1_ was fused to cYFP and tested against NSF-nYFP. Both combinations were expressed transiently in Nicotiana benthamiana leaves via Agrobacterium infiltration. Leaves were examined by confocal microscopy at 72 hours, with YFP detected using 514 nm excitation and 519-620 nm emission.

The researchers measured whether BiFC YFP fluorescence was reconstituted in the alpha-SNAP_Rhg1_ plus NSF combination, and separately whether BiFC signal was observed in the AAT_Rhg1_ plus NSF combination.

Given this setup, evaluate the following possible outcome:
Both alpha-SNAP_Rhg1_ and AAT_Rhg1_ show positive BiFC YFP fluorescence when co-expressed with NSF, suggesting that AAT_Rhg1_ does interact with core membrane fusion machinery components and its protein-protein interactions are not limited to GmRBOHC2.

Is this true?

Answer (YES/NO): NO